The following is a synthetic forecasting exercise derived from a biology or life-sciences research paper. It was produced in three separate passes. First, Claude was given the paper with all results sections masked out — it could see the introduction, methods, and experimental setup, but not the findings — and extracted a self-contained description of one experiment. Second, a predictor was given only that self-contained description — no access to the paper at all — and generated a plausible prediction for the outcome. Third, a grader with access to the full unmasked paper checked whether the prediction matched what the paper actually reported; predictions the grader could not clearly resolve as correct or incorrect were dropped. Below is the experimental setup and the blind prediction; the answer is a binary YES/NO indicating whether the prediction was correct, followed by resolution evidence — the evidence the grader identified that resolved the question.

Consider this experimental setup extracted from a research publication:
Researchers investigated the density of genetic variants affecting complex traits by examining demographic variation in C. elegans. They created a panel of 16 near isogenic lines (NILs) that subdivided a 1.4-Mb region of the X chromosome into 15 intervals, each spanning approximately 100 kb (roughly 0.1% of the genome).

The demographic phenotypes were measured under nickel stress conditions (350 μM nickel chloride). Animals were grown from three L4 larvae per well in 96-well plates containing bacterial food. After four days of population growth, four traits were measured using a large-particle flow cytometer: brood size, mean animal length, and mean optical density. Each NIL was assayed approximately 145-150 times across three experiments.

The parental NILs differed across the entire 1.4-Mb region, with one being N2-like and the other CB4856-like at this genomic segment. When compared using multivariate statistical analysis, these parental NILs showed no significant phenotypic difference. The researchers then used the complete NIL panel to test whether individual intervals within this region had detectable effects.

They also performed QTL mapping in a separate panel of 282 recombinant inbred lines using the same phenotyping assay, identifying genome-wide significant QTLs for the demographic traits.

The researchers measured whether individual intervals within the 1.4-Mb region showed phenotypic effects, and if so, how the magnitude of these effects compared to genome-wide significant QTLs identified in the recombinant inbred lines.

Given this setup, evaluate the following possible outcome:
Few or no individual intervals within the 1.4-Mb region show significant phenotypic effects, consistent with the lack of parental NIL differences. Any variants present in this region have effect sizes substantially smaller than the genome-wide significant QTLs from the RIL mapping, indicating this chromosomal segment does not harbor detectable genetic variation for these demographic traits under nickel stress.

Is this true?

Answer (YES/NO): NO